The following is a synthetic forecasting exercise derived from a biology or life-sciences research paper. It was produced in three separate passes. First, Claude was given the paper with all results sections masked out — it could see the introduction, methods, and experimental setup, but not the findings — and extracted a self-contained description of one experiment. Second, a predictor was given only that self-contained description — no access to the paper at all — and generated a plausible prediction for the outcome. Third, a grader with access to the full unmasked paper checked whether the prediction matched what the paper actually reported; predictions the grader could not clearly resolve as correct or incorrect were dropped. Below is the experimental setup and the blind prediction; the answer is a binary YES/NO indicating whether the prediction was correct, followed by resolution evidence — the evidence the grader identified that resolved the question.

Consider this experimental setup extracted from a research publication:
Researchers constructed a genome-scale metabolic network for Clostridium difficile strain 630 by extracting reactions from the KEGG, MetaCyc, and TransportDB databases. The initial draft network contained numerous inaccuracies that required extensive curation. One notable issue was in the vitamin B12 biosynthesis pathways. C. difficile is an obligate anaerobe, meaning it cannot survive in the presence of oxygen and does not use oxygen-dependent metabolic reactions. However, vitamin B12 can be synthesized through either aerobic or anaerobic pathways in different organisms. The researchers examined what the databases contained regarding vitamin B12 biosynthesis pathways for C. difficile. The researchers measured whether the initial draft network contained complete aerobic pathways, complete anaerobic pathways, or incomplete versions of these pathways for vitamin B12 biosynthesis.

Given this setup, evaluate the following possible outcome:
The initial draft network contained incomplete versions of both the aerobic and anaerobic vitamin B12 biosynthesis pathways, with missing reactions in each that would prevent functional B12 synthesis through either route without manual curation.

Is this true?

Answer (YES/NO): YES